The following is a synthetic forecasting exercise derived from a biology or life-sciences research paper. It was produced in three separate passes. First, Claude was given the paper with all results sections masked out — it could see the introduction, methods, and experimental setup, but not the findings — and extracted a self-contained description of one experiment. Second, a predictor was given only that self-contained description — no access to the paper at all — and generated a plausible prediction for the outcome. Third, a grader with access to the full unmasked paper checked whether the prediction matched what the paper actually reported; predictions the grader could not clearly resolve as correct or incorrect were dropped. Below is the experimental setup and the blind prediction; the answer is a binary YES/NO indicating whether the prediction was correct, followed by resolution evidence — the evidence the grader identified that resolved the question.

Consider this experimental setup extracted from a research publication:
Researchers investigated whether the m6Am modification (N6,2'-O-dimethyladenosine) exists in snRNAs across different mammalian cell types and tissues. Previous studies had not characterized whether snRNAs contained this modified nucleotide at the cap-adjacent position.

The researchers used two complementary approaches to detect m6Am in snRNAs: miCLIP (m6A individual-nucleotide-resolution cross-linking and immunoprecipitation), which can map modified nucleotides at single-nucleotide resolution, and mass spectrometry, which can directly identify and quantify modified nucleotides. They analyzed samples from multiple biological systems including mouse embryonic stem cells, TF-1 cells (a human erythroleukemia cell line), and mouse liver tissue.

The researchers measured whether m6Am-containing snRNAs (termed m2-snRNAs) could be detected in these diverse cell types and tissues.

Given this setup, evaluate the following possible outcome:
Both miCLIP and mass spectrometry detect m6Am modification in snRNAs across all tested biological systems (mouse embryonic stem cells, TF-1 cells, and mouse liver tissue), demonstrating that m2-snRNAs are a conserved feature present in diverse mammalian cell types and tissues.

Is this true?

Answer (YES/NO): YES